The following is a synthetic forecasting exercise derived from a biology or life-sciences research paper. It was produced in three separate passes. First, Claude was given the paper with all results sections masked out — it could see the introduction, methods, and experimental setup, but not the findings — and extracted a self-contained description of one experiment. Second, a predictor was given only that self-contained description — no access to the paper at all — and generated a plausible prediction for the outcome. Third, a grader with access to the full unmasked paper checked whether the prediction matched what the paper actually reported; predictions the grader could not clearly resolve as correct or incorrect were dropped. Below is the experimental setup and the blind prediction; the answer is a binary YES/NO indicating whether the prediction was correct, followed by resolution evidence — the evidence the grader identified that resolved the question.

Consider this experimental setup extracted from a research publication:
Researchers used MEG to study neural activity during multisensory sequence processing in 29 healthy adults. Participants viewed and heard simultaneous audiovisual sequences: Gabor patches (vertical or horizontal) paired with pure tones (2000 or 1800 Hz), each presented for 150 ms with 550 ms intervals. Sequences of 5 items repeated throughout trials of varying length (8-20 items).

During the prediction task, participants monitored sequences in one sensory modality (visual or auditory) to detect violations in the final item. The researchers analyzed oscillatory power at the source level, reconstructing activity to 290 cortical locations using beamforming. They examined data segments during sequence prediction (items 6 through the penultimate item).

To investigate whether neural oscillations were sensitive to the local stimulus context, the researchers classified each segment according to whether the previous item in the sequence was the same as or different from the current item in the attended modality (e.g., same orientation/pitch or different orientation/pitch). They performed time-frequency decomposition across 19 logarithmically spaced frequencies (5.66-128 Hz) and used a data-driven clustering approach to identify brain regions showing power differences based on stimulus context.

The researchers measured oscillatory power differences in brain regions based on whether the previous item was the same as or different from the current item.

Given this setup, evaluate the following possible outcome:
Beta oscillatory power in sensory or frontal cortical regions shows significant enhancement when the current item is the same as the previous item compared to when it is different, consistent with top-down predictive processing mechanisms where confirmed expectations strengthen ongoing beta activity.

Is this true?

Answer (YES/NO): YES